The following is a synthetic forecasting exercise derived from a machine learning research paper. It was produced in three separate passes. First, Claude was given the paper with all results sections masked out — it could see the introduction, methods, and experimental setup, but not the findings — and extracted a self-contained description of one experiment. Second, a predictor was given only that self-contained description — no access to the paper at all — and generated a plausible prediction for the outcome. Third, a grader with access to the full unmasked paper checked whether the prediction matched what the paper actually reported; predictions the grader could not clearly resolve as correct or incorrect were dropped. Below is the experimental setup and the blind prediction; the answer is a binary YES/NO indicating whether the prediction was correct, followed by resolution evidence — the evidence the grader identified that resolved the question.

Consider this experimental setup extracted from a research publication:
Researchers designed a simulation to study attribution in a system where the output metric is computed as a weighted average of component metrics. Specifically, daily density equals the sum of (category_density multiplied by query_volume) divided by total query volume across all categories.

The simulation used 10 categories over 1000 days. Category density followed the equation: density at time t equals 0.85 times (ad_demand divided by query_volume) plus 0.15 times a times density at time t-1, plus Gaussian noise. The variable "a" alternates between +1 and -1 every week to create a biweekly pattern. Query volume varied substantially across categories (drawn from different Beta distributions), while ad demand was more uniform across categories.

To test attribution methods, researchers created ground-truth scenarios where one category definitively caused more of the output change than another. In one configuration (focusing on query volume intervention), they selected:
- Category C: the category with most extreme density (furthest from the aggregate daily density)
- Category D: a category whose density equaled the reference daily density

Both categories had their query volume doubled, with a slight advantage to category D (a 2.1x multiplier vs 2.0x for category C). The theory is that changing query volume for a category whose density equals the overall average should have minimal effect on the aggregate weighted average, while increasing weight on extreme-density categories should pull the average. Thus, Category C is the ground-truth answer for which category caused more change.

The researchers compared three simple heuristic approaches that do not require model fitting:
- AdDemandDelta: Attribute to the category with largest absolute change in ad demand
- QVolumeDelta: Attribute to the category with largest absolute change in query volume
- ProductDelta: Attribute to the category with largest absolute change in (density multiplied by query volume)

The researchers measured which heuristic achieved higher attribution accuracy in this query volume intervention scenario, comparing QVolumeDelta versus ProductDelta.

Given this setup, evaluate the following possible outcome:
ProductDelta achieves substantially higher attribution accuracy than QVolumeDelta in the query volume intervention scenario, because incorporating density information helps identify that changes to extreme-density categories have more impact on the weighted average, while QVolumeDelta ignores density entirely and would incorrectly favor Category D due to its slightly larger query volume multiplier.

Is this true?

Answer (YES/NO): NO